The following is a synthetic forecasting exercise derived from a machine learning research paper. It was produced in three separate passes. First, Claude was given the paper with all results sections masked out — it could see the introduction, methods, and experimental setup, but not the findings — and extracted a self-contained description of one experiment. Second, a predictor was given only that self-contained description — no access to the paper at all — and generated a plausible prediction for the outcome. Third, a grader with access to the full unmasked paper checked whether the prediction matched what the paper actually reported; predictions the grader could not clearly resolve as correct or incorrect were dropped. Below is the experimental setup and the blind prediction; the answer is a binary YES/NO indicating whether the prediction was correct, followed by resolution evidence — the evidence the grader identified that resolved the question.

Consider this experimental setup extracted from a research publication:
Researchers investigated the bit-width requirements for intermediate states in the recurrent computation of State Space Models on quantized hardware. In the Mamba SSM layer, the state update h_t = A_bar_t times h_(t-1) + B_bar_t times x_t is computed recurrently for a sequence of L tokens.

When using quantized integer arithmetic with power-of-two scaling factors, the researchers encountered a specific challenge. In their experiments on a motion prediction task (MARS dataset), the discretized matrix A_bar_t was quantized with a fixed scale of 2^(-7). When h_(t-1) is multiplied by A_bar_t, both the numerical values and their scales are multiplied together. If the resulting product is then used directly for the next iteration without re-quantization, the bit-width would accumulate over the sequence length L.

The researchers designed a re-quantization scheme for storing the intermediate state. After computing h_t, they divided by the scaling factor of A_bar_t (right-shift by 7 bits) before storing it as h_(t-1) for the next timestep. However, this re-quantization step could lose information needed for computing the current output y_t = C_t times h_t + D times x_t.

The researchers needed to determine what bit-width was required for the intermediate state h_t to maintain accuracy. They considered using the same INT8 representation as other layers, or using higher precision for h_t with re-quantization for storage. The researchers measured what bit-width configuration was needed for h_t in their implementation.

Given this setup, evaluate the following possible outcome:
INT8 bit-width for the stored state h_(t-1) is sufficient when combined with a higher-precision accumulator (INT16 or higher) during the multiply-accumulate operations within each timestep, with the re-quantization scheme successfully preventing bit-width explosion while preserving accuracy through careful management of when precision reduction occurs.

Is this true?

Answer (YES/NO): NO